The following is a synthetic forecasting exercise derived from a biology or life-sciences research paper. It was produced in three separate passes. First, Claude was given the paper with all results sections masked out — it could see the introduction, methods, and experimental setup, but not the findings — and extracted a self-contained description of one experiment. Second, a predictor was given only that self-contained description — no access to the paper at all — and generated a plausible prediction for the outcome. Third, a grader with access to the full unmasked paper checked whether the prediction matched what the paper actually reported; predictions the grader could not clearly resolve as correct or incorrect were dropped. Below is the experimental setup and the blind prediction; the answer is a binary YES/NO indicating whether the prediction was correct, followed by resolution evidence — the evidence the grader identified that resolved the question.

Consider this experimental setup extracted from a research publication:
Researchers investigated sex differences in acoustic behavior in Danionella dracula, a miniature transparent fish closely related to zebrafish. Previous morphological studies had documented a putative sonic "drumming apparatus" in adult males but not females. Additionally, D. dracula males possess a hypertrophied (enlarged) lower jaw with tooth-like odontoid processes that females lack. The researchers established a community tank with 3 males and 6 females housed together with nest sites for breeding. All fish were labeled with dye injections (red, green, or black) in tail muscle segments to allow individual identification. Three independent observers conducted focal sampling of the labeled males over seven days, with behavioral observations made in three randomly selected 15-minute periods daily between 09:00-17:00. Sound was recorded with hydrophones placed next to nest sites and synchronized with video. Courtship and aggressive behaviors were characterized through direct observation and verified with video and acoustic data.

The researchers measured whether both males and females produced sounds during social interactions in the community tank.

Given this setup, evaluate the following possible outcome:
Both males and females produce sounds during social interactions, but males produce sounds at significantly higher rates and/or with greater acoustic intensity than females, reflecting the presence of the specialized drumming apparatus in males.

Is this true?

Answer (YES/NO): NO